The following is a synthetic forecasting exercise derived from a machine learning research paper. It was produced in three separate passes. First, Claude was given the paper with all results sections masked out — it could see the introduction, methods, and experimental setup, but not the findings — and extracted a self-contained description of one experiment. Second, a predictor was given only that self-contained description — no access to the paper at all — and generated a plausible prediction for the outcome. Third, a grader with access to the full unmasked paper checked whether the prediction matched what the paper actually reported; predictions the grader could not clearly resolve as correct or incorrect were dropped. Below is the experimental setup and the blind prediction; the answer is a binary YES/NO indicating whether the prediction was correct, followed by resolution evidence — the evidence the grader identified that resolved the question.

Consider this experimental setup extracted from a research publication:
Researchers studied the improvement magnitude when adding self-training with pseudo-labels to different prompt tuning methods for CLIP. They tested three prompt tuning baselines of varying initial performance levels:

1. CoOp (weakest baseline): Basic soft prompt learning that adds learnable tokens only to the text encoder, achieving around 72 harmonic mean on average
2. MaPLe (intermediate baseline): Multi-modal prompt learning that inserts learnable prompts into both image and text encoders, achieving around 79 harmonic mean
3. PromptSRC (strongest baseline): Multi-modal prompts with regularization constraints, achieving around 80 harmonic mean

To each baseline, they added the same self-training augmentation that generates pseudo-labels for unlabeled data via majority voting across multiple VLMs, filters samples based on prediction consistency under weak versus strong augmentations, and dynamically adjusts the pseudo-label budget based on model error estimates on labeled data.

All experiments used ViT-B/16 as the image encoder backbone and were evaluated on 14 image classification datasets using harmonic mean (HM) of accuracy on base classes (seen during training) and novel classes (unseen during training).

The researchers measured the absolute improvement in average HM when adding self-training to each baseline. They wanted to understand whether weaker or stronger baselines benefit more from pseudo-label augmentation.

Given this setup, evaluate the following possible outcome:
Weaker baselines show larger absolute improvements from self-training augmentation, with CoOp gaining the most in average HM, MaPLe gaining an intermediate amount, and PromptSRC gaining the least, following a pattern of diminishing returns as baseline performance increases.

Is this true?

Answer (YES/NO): NO